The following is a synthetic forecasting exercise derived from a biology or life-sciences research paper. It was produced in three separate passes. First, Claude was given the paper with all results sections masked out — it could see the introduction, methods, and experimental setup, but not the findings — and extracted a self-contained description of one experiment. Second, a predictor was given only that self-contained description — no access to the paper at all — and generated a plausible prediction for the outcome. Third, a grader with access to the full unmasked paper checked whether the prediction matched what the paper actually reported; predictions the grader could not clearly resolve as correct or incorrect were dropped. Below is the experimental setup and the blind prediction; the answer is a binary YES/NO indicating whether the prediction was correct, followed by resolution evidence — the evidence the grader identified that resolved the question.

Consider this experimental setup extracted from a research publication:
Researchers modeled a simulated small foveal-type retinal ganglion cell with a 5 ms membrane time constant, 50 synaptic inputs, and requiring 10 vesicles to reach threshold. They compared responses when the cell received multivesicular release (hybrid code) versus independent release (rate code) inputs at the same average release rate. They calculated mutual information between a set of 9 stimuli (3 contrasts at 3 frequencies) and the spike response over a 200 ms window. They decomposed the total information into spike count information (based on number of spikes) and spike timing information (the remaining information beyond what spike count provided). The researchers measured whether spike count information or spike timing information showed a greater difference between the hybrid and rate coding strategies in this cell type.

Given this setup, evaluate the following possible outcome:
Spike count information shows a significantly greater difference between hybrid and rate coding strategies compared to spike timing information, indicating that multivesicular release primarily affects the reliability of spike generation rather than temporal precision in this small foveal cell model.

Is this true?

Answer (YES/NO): NO